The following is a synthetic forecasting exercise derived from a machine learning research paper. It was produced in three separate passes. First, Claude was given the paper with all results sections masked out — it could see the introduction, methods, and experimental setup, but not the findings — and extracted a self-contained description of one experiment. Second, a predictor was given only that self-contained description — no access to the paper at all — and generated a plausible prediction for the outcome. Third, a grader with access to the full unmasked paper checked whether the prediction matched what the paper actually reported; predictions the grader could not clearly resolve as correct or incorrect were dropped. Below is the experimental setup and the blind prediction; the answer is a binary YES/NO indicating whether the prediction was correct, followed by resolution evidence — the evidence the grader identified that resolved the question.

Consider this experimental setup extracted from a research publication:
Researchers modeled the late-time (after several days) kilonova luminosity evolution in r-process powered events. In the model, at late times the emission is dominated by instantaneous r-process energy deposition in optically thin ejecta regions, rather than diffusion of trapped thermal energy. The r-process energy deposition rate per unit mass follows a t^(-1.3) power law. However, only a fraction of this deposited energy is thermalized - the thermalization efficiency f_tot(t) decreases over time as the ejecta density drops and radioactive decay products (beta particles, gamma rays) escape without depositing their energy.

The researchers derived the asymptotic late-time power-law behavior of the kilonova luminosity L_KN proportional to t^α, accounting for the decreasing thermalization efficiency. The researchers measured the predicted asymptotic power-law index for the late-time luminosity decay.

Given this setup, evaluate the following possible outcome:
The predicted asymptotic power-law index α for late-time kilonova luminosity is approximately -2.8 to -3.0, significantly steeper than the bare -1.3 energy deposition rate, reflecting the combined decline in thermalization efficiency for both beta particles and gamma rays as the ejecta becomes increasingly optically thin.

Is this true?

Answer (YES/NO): NO